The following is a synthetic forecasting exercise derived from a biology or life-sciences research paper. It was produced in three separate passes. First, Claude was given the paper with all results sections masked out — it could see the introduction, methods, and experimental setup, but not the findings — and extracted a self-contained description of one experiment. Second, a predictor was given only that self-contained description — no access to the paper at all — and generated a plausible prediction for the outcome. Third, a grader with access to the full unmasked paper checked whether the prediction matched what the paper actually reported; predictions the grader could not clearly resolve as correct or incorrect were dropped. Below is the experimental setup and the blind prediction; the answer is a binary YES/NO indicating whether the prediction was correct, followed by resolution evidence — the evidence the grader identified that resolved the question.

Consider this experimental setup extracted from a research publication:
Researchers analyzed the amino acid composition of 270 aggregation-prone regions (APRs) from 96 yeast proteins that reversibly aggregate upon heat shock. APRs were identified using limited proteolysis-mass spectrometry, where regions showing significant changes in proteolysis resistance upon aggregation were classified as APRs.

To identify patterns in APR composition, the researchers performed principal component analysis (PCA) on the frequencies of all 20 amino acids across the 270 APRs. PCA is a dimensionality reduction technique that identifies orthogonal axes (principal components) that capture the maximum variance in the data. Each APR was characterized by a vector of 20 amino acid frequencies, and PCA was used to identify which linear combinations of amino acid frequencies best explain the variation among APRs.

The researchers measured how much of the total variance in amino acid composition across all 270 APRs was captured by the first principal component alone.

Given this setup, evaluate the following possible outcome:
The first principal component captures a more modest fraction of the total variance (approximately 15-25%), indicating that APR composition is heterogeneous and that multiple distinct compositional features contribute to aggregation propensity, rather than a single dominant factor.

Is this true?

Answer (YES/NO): NO